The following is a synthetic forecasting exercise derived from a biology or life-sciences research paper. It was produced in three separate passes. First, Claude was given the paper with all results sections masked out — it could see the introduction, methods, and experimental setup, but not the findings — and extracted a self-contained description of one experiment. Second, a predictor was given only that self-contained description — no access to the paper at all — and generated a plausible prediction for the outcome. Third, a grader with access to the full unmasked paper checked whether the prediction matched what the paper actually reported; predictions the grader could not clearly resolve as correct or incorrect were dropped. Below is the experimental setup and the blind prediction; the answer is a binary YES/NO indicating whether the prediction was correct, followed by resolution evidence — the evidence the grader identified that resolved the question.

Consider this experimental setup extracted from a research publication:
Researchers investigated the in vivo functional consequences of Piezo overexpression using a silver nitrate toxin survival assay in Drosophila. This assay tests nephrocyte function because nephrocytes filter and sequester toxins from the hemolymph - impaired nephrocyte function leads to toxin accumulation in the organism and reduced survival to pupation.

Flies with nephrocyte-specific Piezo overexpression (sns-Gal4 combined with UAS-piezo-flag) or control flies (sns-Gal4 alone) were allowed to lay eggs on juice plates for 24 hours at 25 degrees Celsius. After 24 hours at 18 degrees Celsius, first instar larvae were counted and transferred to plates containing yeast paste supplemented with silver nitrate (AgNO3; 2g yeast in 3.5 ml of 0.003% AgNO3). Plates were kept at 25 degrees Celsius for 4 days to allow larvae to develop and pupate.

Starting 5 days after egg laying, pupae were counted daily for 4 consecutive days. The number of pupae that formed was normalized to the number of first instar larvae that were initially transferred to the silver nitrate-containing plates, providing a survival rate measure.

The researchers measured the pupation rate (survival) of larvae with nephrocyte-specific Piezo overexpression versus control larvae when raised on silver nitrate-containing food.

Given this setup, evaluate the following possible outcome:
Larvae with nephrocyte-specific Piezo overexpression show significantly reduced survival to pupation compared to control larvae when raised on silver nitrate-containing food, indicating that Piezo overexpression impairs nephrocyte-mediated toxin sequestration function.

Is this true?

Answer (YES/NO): YES